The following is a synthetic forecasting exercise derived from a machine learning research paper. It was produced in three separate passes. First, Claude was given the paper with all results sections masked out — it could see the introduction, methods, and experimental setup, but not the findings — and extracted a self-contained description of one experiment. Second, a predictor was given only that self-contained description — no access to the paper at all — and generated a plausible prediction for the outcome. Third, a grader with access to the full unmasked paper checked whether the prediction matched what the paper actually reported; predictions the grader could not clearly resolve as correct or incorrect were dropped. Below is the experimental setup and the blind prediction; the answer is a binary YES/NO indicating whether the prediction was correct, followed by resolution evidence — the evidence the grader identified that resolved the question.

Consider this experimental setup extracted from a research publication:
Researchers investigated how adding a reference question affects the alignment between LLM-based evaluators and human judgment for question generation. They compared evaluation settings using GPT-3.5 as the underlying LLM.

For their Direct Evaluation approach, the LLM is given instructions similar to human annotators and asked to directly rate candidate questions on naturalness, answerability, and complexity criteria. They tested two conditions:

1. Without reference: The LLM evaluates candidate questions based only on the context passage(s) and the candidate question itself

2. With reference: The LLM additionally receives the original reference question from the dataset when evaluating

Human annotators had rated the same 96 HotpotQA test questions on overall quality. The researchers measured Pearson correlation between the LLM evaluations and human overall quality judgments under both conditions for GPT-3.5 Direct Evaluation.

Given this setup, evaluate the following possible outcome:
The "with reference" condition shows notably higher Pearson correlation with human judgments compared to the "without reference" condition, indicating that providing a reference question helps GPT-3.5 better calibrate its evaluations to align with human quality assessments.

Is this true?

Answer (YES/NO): YES